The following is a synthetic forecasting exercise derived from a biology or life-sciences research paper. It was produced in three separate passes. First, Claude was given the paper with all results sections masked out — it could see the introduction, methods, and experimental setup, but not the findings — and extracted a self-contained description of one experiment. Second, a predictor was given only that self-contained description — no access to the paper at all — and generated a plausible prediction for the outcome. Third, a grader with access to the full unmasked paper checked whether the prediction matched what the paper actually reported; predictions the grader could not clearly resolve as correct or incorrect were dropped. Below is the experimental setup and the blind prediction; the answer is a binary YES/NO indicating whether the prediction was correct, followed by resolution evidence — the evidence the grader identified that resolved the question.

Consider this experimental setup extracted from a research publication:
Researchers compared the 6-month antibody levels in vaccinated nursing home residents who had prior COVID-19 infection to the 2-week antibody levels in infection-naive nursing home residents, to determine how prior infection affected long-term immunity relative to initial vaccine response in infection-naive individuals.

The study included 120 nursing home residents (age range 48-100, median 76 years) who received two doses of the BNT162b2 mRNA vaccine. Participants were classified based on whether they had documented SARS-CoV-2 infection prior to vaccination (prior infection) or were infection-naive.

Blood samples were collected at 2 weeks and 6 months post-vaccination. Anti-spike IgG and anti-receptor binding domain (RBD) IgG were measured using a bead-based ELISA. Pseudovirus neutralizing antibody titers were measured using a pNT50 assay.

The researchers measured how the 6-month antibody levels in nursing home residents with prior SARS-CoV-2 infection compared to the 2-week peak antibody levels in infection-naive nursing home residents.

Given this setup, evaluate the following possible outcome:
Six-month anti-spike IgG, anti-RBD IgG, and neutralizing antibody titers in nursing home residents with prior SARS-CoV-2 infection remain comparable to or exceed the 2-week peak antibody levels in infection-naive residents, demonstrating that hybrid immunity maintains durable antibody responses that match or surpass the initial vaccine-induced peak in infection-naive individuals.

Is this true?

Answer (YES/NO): YES